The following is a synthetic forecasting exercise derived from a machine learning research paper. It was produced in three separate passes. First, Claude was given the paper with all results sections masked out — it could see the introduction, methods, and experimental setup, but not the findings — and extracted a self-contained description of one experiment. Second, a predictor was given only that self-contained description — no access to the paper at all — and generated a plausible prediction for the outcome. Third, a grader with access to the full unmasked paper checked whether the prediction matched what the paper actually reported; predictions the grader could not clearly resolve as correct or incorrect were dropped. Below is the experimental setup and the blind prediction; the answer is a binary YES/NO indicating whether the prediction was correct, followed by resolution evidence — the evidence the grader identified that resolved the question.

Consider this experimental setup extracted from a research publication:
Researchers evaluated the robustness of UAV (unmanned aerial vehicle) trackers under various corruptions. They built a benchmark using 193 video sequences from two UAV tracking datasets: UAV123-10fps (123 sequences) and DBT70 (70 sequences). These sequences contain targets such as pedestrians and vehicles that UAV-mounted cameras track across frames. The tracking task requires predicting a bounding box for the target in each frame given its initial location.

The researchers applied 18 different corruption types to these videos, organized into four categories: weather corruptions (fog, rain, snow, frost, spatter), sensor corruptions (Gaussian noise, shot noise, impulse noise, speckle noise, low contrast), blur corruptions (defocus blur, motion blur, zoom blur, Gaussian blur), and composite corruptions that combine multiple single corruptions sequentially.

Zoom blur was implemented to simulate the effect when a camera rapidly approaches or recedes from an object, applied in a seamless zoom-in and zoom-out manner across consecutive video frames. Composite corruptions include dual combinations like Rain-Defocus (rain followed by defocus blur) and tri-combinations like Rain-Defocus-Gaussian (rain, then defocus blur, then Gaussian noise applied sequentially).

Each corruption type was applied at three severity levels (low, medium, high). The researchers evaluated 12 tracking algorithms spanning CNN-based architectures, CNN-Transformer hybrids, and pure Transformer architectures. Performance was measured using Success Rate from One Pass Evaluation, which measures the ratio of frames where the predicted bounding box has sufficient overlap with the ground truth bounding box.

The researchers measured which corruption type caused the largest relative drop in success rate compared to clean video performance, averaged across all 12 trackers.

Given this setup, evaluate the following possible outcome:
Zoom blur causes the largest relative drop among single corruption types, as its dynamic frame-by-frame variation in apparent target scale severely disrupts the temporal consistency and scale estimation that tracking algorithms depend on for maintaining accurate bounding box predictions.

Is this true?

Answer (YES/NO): YES